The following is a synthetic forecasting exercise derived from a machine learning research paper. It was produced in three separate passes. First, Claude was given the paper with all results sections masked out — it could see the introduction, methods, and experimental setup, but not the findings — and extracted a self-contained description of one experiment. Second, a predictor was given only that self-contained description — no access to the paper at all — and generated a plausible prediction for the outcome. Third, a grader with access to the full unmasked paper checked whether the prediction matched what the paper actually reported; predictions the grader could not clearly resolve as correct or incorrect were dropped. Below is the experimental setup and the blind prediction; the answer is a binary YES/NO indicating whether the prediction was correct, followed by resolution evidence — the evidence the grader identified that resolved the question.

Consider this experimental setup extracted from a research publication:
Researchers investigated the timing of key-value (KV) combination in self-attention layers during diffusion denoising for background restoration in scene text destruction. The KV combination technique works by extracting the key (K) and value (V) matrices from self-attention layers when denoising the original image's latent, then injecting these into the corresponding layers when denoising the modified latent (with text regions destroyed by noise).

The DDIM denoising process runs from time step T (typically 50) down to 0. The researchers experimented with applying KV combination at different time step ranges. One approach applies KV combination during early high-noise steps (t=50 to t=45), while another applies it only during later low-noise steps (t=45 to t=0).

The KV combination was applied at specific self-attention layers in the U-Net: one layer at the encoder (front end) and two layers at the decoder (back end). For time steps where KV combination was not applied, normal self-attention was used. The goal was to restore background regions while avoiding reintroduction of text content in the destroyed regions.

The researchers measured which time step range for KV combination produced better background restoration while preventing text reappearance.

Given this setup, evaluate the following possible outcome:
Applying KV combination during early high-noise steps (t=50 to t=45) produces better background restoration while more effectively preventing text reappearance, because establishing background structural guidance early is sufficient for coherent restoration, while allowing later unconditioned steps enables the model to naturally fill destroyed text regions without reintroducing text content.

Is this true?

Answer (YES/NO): NO